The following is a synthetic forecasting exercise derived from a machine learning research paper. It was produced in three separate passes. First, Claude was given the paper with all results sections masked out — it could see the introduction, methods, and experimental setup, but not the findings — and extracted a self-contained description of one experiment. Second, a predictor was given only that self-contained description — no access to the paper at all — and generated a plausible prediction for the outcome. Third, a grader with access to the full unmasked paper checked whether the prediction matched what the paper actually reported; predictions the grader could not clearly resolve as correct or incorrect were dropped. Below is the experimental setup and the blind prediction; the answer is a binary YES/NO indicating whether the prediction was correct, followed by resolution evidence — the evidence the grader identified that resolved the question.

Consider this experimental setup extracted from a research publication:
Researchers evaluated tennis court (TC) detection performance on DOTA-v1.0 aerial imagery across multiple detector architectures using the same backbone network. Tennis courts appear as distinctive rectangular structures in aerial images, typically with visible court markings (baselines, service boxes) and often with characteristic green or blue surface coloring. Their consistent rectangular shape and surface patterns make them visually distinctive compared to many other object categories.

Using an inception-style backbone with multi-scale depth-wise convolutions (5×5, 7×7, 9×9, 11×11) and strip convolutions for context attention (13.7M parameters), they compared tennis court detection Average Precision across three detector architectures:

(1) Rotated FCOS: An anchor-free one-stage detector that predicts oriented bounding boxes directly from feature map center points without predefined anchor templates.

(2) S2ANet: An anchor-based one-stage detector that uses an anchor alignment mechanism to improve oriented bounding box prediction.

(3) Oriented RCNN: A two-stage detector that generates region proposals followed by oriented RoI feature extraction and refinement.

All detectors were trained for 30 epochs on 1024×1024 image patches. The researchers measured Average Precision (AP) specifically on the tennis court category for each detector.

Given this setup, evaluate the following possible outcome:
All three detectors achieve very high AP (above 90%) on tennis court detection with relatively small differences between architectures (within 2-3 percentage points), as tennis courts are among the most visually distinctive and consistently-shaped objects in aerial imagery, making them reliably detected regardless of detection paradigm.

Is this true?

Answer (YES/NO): YES